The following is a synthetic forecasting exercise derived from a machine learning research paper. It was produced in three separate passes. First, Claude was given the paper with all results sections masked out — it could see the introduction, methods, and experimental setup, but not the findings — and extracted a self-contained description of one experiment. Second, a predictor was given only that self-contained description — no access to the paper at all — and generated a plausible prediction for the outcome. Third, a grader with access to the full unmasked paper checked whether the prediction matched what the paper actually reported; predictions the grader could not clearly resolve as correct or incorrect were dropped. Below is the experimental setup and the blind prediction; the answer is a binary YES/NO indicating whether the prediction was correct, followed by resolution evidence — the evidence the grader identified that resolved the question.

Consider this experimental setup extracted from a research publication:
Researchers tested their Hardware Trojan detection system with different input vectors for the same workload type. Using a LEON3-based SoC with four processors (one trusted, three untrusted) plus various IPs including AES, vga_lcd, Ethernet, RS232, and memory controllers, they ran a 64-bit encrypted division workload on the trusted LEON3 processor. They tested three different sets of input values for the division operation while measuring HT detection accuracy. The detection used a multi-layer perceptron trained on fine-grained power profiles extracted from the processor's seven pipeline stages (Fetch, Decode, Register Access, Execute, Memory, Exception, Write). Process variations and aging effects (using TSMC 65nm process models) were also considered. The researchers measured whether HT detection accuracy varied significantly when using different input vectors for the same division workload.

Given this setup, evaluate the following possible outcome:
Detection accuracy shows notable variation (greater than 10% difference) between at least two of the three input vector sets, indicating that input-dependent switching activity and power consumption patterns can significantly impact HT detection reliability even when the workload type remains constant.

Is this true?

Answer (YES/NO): NO